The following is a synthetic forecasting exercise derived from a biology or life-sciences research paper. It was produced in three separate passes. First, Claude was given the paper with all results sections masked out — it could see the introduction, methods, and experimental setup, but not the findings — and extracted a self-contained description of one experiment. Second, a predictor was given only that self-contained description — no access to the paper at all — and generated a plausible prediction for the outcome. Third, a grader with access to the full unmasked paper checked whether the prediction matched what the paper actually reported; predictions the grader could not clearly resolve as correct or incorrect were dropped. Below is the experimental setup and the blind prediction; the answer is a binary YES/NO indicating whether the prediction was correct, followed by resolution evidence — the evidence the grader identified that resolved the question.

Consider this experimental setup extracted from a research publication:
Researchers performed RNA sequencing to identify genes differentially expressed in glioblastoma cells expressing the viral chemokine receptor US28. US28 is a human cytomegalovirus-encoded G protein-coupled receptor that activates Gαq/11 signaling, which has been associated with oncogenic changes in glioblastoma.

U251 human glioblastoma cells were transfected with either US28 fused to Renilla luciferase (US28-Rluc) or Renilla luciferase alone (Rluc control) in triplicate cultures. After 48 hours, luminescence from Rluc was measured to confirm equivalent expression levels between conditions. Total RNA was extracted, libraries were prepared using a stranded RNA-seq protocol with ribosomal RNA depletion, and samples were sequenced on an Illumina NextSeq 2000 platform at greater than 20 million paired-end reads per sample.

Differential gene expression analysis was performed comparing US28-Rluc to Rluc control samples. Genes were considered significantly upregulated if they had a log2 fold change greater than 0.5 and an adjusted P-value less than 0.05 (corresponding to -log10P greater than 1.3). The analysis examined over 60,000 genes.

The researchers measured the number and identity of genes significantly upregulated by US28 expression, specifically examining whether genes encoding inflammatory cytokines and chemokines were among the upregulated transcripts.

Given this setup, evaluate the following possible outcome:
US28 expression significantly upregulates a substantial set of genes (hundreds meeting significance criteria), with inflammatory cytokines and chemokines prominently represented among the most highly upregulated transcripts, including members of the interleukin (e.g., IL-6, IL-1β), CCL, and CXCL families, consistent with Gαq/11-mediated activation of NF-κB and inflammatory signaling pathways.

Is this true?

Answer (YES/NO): YES